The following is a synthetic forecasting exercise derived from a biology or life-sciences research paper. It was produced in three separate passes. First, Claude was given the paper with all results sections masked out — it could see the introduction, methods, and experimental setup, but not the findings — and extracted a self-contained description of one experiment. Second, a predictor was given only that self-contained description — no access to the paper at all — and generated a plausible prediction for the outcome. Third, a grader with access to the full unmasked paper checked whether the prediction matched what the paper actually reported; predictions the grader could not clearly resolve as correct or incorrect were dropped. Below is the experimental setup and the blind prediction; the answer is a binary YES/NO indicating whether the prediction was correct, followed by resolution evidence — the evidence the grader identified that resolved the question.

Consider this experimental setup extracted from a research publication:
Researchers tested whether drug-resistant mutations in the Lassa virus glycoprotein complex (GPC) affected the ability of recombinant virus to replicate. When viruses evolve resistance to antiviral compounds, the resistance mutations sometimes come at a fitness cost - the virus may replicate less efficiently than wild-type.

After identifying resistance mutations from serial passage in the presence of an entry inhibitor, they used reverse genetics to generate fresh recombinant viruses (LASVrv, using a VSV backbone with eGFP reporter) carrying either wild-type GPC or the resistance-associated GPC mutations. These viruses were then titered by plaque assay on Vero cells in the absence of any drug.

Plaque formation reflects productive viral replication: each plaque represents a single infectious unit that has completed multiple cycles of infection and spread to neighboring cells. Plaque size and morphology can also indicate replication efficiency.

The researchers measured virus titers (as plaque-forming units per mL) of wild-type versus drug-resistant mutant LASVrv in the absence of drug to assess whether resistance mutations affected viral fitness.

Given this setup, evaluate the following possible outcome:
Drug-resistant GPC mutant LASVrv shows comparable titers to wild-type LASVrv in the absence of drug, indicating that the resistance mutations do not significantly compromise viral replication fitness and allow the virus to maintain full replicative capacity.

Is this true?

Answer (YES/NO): YES